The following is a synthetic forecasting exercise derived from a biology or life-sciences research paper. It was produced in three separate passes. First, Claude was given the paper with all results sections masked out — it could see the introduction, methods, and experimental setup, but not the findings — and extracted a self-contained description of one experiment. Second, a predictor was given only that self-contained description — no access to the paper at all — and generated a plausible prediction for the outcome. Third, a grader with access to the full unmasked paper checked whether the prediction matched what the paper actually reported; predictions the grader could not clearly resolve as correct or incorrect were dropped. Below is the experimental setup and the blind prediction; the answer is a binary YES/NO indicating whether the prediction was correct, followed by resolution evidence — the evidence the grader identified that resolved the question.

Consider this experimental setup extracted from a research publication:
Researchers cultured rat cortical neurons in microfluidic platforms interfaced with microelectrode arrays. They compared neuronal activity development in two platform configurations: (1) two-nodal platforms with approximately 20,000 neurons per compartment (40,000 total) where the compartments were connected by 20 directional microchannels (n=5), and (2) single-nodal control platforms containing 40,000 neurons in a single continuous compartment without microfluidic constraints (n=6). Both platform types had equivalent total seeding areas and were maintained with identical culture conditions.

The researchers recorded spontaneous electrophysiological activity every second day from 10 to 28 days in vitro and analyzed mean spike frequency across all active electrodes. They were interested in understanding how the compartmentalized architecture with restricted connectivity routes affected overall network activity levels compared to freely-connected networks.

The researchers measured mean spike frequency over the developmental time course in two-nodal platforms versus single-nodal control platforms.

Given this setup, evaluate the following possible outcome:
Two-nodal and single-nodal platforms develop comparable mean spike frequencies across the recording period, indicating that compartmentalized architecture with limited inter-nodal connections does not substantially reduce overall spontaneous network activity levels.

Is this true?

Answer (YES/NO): YES